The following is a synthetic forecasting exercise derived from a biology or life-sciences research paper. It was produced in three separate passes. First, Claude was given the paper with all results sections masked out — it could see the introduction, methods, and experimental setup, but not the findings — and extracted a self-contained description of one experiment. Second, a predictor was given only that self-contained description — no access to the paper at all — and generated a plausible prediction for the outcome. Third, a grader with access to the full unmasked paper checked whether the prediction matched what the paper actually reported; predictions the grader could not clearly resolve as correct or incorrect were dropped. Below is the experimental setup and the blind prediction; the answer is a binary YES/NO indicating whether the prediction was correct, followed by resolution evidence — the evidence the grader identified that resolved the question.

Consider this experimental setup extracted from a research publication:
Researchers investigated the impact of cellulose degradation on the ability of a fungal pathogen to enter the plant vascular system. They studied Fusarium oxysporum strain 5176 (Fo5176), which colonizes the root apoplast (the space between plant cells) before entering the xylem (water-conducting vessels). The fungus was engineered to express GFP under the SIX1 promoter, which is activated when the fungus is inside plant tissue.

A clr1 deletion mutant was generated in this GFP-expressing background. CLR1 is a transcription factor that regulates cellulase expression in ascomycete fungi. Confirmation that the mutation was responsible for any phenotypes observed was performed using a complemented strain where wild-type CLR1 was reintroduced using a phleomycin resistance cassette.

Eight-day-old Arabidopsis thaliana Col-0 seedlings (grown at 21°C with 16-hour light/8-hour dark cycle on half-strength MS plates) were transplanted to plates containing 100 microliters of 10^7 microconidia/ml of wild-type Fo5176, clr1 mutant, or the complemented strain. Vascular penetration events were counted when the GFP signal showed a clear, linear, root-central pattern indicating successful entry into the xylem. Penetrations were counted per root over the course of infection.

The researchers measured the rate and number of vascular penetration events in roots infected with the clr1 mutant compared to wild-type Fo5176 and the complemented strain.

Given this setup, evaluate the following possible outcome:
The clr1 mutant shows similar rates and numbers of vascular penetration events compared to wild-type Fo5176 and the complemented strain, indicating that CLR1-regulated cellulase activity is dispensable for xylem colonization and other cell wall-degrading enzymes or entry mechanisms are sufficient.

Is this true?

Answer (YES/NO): NO